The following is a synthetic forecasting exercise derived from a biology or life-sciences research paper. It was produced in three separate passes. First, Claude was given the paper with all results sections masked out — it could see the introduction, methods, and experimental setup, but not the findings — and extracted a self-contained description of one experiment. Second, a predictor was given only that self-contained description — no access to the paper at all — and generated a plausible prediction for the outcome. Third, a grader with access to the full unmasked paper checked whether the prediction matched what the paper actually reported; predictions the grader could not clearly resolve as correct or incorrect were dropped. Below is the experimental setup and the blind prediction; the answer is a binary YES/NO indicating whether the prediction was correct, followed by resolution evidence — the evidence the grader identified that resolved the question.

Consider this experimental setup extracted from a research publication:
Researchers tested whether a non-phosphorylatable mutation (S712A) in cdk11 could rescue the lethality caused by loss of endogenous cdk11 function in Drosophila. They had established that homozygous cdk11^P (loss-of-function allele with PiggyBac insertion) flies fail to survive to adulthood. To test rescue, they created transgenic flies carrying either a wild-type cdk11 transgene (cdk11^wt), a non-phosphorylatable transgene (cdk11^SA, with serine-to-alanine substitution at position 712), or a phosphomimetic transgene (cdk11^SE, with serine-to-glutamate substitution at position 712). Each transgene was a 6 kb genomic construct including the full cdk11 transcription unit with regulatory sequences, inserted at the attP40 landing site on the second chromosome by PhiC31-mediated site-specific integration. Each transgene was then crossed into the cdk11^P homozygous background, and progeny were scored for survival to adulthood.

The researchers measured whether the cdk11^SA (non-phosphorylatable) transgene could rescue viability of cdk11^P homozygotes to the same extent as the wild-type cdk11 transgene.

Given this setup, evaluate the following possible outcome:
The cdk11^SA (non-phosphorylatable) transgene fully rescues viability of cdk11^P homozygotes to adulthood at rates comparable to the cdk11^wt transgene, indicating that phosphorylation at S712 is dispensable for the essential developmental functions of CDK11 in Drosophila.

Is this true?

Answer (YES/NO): YES